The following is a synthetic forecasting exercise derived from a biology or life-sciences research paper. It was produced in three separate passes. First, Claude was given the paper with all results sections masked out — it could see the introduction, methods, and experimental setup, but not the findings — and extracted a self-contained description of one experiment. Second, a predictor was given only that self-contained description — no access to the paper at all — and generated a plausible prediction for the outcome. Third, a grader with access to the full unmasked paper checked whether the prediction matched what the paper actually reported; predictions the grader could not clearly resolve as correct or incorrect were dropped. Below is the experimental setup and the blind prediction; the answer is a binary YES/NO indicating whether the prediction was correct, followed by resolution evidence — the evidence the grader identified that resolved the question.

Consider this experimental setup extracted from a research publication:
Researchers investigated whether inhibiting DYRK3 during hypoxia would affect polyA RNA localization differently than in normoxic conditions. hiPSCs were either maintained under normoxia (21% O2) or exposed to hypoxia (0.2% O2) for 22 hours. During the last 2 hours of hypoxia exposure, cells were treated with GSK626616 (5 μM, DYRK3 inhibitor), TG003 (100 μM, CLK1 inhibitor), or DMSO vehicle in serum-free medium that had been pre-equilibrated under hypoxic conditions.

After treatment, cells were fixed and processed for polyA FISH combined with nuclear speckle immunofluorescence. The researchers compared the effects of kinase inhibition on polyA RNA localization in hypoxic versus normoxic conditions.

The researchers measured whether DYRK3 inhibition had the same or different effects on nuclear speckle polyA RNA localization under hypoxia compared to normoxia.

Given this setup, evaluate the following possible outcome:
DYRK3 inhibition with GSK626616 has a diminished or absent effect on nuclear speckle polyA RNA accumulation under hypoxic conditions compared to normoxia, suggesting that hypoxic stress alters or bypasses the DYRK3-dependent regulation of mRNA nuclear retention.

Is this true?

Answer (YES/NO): NO